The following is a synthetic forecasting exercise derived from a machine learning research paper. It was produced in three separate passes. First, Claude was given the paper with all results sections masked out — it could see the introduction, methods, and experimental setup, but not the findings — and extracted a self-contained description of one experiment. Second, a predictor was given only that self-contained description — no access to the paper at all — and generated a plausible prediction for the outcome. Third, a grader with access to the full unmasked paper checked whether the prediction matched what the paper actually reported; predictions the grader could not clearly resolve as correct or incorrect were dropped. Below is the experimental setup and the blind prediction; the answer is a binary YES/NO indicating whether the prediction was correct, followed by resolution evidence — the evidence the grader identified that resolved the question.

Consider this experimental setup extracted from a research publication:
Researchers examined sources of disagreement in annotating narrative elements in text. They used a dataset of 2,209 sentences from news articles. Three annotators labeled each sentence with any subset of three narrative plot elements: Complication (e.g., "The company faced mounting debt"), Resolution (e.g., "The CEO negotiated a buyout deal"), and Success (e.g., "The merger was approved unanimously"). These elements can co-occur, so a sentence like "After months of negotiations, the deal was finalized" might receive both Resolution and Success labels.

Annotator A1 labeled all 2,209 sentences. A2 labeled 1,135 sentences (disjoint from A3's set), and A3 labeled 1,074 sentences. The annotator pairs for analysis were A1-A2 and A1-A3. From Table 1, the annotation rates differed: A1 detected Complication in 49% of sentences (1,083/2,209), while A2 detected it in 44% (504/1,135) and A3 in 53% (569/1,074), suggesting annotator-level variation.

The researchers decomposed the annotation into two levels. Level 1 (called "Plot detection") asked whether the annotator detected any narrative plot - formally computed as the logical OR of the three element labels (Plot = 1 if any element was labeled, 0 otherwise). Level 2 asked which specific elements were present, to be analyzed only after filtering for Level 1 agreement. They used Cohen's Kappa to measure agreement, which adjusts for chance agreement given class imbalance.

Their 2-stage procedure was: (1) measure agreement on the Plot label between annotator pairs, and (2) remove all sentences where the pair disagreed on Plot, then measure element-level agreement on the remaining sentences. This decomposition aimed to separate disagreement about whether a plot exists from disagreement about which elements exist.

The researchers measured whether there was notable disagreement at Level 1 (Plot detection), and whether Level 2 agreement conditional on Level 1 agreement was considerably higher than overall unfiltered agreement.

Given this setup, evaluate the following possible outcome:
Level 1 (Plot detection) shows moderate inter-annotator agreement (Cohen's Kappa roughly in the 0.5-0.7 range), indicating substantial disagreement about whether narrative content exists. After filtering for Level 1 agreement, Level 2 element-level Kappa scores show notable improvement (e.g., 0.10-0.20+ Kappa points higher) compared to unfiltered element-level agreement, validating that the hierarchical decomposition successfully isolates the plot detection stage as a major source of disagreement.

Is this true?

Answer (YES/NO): YES